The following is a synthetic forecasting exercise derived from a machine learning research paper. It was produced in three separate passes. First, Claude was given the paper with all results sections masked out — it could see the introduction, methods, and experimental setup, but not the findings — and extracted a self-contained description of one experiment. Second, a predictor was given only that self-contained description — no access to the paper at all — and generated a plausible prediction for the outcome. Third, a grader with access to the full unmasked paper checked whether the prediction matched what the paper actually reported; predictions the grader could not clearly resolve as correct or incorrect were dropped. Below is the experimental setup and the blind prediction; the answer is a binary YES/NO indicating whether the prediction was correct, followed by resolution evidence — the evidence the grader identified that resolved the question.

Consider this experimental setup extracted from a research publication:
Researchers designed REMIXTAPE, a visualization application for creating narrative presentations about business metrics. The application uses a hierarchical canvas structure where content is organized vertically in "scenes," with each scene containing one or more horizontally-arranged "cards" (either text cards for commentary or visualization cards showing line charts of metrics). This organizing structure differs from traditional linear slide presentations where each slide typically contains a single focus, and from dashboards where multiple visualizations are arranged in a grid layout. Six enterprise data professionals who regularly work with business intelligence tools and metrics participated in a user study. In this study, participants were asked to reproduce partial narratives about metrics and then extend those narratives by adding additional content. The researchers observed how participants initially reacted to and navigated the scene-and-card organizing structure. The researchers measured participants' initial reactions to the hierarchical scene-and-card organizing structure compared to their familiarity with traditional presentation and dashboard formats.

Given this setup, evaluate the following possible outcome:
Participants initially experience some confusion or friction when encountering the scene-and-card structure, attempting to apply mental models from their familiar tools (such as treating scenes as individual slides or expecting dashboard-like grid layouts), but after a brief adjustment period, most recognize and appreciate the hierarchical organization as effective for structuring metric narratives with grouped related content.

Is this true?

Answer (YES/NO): YES